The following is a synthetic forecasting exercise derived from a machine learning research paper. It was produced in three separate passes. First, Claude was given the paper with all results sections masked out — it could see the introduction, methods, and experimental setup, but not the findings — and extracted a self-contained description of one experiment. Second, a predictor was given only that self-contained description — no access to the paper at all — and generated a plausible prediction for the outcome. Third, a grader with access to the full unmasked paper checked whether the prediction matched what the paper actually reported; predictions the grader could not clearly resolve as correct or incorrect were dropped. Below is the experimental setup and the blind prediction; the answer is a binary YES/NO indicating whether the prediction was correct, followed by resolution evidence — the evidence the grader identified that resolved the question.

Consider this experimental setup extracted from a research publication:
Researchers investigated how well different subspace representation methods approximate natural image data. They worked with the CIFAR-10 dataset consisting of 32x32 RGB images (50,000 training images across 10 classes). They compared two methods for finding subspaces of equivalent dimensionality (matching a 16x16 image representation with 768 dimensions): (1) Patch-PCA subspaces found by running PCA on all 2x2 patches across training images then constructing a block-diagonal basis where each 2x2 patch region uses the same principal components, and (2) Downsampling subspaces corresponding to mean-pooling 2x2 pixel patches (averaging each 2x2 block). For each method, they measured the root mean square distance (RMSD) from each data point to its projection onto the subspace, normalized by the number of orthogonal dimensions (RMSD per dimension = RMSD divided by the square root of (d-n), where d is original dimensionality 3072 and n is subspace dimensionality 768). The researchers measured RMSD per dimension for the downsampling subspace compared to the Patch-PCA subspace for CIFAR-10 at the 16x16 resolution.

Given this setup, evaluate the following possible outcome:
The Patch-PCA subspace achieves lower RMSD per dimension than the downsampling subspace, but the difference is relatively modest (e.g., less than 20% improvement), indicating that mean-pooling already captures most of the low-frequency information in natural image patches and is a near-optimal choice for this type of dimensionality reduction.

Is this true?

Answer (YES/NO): YES